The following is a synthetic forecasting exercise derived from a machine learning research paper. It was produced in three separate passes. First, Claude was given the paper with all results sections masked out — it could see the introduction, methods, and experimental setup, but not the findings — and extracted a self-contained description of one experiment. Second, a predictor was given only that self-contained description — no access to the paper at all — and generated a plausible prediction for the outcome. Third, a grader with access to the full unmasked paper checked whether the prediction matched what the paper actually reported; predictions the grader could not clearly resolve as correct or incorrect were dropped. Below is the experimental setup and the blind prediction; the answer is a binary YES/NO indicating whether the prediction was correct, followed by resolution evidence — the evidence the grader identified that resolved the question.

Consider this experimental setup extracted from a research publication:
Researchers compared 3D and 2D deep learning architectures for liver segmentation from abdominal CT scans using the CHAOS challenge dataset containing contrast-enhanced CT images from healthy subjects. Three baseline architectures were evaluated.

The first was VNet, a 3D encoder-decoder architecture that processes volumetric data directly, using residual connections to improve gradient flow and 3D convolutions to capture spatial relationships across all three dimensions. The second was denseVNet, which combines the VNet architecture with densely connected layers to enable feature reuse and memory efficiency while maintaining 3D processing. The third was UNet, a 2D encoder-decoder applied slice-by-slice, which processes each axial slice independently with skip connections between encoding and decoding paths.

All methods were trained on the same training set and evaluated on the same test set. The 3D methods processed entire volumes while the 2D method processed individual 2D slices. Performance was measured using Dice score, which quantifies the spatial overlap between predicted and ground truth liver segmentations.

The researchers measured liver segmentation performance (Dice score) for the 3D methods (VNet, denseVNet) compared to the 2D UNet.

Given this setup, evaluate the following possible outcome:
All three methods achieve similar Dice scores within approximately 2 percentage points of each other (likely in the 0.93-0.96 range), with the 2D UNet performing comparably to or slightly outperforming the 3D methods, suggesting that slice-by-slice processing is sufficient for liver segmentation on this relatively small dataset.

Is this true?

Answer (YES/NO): NO